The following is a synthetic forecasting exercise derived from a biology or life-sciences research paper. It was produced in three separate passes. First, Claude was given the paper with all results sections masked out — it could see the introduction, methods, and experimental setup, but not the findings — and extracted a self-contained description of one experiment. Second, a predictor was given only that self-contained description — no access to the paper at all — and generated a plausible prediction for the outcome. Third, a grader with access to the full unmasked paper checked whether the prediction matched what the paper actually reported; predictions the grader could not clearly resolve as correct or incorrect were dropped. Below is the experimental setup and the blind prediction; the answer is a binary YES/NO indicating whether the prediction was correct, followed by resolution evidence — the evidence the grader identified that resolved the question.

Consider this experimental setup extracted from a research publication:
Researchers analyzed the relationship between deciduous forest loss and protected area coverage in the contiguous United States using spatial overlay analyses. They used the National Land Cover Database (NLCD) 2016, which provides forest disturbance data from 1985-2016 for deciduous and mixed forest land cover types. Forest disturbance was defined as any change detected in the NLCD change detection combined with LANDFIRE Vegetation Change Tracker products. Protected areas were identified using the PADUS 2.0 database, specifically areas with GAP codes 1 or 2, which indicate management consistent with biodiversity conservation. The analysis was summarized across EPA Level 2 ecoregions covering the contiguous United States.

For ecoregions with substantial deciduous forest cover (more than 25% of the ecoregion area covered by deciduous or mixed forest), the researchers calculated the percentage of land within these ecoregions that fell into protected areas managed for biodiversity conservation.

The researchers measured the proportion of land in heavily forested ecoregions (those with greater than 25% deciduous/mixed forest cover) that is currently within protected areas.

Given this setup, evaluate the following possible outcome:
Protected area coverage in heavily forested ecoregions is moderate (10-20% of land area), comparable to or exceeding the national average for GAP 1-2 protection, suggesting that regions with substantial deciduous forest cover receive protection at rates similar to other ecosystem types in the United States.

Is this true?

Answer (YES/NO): NO